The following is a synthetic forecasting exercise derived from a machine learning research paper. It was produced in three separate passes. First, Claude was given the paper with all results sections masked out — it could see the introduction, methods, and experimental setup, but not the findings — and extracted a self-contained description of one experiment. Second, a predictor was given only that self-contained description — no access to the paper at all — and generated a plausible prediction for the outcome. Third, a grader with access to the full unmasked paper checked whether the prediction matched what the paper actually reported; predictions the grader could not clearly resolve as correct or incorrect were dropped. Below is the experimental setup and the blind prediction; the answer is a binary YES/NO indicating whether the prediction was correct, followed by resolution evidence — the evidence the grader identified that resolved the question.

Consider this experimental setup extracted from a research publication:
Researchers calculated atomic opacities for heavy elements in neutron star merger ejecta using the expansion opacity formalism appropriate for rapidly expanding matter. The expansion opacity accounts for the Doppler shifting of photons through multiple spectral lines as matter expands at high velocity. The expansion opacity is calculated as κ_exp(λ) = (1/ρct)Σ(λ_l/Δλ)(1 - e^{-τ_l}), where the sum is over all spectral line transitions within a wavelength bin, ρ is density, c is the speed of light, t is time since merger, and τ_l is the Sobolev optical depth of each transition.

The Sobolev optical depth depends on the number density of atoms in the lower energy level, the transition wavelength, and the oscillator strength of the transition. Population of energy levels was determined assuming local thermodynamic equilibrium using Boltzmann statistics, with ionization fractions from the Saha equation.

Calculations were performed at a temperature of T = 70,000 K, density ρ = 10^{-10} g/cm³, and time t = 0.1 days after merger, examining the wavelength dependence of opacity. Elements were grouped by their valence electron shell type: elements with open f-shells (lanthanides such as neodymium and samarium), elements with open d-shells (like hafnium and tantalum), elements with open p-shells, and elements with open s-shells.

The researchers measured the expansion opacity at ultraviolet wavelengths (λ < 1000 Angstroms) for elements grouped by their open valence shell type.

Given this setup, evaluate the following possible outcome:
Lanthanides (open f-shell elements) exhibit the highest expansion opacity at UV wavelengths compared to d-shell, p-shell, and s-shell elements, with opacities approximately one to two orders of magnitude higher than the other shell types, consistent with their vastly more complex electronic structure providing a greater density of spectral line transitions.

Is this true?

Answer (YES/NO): NO